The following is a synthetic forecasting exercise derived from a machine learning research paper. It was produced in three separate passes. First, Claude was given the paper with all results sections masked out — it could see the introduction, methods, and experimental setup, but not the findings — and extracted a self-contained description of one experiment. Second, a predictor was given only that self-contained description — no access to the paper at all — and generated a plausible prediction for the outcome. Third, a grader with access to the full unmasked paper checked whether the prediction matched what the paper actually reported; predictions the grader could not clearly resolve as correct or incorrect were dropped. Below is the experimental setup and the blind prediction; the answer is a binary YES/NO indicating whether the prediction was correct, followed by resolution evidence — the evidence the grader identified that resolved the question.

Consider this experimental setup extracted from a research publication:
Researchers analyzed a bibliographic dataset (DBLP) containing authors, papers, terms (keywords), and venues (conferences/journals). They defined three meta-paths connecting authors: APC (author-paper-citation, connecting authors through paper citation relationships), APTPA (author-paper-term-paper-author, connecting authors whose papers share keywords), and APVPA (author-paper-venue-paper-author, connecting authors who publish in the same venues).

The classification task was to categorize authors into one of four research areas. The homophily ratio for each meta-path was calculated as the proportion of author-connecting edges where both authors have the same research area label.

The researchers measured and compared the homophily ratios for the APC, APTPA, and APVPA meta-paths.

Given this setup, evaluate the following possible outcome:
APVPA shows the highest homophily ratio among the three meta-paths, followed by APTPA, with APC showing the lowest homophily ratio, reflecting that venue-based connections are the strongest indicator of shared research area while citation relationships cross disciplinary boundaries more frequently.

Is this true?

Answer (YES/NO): NO